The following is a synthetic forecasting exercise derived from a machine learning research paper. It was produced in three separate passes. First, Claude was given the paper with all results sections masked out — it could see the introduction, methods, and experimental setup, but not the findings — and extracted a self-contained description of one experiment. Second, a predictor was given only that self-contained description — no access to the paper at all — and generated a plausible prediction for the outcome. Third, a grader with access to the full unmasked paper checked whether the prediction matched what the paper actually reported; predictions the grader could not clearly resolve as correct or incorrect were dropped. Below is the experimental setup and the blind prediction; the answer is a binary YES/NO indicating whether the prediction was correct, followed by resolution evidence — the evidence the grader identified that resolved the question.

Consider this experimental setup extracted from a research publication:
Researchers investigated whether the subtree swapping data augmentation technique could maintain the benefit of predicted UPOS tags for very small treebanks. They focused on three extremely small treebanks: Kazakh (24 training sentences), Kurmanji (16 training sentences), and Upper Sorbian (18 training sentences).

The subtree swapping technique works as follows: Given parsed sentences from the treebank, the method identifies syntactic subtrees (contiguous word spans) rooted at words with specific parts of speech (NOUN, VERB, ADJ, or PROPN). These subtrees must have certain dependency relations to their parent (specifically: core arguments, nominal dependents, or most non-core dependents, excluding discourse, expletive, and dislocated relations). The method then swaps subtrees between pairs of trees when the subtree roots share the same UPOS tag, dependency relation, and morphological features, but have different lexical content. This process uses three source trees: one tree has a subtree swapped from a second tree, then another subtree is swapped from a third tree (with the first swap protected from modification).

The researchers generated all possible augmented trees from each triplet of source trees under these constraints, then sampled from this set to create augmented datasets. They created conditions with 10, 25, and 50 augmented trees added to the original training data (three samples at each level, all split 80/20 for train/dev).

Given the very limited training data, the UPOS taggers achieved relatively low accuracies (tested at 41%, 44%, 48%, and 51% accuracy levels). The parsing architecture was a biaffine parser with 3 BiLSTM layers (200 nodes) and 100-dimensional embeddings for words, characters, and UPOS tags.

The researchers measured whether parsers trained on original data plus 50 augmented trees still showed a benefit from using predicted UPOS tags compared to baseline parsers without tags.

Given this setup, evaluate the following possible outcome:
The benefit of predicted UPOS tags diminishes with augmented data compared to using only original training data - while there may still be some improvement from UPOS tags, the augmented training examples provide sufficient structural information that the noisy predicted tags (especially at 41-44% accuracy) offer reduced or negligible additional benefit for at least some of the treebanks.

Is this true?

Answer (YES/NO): YES